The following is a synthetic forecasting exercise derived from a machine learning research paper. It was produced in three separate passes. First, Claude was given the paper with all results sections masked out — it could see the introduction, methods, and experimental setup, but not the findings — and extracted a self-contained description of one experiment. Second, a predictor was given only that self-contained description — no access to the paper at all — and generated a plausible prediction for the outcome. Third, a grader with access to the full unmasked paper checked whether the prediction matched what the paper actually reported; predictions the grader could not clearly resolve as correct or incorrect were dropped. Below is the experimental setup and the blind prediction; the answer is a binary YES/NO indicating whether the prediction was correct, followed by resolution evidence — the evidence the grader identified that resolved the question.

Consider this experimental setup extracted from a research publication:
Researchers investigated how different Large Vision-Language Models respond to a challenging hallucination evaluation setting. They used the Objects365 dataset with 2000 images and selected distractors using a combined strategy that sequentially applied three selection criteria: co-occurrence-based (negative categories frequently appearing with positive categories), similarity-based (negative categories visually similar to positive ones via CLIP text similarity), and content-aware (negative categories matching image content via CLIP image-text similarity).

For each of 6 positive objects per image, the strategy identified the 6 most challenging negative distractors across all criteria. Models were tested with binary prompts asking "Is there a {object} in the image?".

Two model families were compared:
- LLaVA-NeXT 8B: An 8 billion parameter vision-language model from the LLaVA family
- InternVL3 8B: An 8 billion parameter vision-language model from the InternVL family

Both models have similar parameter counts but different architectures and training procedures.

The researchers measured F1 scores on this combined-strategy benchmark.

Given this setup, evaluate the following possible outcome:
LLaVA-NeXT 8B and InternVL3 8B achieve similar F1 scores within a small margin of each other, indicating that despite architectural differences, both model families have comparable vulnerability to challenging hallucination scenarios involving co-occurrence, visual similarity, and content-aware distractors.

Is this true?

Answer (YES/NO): NO